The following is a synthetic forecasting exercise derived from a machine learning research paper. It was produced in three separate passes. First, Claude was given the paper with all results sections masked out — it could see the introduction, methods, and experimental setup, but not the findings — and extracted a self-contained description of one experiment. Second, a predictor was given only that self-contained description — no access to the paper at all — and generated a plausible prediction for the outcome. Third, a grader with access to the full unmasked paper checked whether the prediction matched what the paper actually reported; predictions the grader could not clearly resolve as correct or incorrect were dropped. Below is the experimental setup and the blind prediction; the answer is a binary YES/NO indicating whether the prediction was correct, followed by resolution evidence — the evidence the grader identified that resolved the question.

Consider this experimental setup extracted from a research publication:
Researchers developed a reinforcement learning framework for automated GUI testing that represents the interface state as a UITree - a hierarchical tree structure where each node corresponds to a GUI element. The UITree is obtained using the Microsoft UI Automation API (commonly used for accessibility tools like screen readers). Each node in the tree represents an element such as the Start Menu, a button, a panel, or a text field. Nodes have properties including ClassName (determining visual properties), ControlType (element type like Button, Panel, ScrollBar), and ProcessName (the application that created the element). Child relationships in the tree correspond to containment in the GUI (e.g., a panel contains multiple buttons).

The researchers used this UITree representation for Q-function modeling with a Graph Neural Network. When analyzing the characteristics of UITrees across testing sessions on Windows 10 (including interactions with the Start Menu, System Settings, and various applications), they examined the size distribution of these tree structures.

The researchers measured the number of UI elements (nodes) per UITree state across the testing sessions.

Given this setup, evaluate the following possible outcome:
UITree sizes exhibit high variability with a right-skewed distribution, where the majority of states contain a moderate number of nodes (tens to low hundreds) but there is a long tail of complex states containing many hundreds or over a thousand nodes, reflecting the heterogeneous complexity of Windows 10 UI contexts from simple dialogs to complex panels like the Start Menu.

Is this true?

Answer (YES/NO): NO